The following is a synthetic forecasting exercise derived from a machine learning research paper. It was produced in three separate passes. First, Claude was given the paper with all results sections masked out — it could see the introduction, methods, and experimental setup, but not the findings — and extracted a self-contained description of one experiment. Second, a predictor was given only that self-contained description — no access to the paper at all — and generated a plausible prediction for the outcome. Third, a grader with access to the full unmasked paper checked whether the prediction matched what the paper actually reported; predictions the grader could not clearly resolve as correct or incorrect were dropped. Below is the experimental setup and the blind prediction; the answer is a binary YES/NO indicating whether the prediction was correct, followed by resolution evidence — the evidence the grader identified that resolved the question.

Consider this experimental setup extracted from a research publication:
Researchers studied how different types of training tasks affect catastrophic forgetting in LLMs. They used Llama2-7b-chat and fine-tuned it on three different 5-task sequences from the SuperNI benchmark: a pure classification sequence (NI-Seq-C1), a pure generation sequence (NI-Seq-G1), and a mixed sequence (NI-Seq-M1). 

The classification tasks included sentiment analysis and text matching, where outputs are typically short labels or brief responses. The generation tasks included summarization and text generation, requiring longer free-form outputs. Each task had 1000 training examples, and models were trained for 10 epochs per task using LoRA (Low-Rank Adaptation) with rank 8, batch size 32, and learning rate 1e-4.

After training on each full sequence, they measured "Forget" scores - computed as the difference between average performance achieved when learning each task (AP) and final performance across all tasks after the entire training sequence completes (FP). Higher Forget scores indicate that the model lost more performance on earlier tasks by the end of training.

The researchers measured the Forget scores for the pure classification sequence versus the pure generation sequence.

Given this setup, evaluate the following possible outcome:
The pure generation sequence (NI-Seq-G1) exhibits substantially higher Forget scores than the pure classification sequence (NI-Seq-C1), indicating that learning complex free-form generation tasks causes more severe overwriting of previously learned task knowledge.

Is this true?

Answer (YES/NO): NO